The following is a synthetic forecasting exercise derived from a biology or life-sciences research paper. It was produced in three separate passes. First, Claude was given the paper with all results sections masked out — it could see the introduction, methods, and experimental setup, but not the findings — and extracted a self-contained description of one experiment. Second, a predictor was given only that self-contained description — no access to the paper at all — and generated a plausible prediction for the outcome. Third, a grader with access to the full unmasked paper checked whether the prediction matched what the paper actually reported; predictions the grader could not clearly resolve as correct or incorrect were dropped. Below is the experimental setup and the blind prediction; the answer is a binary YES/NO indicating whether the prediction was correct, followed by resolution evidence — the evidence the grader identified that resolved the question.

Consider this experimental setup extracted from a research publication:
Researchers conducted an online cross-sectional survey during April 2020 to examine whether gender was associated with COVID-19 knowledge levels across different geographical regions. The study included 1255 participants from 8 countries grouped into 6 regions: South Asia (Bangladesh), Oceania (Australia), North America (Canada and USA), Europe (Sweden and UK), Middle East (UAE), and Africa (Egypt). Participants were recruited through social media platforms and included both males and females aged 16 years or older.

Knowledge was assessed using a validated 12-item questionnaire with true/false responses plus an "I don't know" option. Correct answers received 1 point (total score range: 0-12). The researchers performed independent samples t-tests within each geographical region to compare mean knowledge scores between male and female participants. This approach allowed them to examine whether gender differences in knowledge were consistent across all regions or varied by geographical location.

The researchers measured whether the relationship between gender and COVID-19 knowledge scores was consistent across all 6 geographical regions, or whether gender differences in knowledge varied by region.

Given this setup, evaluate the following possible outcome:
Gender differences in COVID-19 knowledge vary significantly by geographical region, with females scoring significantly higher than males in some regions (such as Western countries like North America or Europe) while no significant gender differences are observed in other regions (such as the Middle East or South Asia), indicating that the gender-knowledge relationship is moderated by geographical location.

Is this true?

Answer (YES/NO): NO